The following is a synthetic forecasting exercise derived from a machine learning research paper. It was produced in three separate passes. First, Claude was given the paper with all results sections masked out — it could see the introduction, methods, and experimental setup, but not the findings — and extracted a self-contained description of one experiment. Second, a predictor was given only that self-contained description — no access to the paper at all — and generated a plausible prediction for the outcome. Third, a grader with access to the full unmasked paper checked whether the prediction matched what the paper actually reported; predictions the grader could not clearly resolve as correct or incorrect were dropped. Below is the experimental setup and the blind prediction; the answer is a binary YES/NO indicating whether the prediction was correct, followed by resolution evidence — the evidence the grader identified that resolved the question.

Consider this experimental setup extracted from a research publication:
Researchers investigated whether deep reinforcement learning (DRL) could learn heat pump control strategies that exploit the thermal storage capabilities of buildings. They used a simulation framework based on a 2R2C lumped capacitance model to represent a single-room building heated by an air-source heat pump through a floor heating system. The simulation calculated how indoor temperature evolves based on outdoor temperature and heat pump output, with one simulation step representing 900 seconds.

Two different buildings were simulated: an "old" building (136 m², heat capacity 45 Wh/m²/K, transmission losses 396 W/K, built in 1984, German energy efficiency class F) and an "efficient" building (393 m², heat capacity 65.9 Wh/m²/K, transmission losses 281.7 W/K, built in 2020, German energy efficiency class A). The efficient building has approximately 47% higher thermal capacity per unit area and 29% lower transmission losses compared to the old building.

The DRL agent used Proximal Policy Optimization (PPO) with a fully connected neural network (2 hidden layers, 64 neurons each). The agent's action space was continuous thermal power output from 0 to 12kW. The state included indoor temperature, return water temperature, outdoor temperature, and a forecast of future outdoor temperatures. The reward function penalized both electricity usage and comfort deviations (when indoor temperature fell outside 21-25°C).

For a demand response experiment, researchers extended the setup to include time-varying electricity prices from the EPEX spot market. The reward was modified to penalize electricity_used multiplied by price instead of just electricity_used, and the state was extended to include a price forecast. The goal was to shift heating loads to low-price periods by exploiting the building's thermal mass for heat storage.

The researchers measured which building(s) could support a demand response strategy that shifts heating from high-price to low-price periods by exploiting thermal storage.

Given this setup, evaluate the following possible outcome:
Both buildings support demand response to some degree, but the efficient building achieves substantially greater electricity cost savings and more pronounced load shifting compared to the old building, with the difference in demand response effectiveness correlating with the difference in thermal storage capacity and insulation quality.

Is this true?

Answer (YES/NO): NO